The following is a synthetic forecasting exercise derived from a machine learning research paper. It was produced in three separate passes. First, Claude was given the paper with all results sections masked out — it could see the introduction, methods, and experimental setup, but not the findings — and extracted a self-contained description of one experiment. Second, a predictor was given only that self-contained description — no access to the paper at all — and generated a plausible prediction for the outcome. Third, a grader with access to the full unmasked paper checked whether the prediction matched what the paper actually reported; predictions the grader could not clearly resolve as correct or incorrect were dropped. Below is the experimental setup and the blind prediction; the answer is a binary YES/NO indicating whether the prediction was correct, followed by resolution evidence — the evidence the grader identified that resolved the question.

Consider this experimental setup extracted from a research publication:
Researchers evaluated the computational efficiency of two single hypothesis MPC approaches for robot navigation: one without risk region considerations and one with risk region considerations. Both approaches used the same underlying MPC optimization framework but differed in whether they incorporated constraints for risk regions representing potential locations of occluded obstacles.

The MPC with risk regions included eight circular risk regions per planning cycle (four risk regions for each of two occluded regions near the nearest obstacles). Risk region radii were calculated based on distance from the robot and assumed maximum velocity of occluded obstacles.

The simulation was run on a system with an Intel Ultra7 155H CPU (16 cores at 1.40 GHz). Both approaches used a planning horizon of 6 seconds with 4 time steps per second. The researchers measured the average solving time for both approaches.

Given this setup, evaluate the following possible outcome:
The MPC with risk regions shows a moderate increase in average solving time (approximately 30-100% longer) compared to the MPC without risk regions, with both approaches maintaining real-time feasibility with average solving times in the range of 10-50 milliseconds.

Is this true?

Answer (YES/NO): NO